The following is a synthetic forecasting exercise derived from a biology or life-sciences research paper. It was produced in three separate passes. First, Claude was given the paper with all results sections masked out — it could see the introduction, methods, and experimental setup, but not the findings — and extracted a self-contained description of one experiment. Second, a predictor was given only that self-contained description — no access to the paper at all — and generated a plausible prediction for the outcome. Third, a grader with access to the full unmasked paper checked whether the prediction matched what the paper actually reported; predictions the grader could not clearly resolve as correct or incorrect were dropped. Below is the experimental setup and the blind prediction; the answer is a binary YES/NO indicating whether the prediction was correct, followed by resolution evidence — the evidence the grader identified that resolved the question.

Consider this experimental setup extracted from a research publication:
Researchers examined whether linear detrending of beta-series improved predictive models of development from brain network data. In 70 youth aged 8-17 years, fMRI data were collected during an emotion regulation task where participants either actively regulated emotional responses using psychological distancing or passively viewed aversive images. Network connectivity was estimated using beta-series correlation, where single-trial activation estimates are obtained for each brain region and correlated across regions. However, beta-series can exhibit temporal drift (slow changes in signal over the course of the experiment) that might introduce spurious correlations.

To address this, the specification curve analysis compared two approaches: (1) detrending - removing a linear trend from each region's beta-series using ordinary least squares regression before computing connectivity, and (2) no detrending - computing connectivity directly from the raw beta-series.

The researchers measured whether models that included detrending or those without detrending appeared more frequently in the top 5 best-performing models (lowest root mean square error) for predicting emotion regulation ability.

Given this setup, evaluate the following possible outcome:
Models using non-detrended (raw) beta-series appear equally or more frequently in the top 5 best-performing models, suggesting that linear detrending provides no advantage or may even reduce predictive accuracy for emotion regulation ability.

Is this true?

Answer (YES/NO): YES